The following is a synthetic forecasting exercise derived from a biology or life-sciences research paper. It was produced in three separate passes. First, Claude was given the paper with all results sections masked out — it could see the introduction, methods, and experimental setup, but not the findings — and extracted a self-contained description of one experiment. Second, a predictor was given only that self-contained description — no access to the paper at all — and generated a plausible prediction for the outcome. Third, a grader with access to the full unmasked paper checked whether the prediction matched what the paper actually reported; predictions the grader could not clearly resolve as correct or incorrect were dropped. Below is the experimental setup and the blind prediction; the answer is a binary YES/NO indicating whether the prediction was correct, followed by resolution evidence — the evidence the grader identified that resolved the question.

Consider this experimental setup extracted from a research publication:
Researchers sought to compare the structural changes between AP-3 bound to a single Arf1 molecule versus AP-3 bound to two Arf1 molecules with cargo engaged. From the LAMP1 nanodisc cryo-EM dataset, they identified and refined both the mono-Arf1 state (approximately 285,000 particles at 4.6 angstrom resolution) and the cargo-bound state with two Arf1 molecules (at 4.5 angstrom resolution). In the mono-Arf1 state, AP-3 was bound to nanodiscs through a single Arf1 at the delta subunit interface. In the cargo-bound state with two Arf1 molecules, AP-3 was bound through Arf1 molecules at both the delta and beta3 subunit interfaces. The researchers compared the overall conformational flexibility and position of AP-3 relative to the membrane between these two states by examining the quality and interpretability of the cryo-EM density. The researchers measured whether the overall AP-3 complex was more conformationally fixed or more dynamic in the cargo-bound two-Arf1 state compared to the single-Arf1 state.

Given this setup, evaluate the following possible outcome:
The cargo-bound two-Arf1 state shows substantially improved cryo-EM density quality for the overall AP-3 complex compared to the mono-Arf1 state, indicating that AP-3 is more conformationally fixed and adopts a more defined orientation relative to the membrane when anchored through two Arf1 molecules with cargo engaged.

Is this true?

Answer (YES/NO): YES